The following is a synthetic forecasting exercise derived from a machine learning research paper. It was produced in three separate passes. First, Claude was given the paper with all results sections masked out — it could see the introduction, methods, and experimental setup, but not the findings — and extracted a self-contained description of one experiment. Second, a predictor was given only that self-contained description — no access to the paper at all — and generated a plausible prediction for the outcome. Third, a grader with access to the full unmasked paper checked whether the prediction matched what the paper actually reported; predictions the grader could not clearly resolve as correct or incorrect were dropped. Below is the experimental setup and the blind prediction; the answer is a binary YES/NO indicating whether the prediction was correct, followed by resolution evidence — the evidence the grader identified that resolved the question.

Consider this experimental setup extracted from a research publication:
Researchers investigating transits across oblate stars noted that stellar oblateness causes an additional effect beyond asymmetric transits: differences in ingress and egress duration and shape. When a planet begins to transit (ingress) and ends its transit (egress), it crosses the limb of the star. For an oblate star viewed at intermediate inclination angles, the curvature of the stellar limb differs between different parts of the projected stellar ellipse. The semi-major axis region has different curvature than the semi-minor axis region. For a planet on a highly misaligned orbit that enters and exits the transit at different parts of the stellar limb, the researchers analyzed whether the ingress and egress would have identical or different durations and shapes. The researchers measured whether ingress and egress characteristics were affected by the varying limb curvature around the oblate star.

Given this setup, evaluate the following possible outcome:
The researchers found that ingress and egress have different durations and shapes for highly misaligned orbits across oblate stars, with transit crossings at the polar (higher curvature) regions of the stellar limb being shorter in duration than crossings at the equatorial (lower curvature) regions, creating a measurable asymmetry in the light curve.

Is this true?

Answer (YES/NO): NO